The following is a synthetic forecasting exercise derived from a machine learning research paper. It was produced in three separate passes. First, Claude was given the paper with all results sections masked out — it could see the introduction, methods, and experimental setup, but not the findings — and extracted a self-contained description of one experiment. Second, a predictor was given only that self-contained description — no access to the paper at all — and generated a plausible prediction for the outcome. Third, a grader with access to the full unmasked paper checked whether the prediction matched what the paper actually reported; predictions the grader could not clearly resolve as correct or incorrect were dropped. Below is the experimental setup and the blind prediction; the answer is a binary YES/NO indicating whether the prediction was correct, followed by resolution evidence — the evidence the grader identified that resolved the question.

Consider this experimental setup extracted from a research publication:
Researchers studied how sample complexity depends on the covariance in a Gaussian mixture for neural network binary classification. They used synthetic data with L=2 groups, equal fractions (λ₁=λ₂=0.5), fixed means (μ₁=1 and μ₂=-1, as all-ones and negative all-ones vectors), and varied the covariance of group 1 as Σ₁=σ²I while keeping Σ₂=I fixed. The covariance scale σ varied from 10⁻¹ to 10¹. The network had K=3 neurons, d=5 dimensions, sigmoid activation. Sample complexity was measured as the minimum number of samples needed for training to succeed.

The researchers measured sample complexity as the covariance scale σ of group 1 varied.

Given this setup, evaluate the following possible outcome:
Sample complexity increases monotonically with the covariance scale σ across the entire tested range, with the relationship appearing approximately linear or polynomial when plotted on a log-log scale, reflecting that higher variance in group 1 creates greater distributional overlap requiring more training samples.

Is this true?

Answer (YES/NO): NO